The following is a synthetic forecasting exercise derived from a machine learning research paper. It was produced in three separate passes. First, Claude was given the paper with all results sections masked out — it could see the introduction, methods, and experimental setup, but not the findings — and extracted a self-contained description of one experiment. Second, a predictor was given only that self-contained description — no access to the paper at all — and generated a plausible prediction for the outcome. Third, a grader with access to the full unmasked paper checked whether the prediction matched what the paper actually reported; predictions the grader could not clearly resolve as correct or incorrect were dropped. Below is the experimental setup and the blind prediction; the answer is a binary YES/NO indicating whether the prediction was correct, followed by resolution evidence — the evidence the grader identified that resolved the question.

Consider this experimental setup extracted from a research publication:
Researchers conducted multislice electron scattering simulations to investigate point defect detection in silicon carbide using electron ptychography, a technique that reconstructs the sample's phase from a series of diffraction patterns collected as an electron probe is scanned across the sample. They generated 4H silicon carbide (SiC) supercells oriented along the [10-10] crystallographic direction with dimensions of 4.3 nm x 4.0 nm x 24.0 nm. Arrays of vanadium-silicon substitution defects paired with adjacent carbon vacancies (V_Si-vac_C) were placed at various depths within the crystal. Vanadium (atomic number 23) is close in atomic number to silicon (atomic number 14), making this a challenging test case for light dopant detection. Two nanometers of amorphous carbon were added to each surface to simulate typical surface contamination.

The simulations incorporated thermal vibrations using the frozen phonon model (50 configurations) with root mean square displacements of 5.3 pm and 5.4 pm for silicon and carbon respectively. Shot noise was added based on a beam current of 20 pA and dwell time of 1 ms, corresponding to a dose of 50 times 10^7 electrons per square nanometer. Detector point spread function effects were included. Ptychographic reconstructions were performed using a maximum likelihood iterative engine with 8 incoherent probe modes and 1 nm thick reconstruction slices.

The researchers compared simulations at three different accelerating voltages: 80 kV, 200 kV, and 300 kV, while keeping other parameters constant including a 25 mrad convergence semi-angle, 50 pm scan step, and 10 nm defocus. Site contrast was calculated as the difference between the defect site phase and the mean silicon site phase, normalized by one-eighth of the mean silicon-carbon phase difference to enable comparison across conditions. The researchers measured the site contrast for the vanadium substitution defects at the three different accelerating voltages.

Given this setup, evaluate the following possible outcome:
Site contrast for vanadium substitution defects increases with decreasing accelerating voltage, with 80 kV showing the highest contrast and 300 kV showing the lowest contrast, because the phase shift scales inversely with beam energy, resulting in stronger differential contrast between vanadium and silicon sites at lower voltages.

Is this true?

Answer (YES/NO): YES